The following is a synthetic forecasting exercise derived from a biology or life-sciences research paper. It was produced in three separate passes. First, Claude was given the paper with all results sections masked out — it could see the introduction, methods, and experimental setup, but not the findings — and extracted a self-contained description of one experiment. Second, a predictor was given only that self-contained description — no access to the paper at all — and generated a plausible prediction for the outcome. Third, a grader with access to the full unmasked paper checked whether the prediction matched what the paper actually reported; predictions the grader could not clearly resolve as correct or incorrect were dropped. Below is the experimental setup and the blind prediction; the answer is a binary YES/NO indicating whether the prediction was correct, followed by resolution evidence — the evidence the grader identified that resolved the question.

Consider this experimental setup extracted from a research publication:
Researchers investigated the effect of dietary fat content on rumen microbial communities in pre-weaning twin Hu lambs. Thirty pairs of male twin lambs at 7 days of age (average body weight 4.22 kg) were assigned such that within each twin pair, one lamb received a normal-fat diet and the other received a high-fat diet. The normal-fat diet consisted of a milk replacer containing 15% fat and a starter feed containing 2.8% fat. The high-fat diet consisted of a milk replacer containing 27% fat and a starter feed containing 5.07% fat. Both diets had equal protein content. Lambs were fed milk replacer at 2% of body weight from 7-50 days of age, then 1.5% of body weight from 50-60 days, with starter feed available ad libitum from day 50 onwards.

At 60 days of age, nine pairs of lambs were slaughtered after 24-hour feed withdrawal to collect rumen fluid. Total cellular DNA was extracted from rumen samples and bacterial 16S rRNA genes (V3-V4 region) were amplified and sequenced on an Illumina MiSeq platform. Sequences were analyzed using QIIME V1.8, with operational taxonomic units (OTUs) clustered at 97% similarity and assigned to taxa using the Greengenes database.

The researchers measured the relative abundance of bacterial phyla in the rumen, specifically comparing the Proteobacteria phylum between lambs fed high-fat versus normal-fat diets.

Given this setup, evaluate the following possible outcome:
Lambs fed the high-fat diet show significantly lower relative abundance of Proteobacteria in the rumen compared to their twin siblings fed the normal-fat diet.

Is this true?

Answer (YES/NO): NO